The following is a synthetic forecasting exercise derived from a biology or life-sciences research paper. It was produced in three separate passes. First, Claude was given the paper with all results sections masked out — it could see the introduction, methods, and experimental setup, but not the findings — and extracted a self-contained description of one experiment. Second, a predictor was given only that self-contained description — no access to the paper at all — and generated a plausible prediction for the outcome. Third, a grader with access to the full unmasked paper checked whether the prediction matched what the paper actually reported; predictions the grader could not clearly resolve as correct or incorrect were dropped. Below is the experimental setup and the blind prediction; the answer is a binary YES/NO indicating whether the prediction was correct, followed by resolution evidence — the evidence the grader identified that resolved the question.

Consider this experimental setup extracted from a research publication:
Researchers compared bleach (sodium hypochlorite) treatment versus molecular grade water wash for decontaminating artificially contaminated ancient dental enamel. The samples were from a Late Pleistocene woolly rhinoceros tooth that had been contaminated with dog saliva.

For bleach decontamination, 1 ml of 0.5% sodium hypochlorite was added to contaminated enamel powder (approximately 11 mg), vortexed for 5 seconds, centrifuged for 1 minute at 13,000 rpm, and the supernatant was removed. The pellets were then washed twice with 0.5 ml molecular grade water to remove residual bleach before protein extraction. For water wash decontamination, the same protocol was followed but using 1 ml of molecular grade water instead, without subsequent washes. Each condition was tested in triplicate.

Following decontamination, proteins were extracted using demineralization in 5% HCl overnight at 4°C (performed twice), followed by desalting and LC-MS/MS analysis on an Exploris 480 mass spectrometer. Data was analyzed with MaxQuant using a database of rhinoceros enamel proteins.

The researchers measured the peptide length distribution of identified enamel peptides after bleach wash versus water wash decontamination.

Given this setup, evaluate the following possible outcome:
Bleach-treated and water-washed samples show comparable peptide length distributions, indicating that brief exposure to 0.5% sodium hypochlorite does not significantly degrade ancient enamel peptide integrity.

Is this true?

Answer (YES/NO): NO